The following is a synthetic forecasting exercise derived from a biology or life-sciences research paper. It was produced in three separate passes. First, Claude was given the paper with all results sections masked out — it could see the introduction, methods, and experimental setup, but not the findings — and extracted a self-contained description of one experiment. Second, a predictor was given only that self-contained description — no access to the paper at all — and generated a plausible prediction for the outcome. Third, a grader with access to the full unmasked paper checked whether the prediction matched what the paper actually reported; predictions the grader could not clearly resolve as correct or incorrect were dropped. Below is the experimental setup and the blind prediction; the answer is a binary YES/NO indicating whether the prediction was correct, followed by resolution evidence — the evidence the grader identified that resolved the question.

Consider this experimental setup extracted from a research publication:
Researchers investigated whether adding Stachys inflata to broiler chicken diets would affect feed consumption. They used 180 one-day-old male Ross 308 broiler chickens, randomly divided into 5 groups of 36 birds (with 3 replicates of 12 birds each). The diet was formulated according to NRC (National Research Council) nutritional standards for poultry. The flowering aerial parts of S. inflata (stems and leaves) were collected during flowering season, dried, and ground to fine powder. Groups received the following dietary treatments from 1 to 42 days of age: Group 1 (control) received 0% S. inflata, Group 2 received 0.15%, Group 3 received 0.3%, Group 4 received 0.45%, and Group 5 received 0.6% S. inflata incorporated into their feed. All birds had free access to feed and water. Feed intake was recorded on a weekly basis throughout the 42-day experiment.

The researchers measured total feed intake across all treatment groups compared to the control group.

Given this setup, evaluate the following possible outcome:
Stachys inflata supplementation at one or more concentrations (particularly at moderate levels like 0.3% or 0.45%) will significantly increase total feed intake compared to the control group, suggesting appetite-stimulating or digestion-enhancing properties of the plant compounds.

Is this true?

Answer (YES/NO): NO